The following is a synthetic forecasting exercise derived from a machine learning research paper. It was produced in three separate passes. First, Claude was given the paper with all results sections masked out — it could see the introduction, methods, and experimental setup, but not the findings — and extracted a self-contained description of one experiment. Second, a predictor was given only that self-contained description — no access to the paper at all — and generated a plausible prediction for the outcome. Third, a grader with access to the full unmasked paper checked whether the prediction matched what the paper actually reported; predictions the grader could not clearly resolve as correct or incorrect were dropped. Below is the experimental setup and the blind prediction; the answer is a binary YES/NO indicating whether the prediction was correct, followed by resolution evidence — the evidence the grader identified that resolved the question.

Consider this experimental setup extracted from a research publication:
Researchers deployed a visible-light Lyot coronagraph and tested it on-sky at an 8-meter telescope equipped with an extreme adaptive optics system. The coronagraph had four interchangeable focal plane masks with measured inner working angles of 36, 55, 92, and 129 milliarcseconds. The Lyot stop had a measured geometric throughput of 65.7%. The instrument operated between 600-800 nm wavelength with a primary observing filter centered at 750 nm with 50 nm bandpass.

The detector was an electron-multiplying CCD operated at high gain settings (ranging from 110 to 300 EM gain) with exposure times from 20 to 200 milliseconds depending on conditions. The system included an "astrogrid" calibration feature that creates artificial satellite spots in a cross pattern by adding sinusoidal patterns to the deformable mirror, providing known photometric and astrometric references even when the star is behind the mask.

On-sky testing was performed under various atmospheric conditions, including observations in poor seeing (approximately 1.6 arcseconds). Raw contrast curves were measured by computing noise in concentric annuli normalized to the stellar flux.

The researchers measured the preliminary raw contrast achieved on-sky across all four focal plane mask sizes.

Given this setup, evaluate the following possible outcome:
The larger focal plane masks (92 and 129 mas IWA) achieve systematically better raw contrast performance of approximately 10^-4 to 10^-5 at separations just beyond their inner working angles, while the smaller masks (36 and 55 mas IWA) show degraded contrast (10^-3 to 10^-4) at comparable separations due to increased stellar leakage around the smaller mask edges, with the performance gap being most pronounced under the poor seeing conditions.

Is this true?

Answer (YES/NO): NO